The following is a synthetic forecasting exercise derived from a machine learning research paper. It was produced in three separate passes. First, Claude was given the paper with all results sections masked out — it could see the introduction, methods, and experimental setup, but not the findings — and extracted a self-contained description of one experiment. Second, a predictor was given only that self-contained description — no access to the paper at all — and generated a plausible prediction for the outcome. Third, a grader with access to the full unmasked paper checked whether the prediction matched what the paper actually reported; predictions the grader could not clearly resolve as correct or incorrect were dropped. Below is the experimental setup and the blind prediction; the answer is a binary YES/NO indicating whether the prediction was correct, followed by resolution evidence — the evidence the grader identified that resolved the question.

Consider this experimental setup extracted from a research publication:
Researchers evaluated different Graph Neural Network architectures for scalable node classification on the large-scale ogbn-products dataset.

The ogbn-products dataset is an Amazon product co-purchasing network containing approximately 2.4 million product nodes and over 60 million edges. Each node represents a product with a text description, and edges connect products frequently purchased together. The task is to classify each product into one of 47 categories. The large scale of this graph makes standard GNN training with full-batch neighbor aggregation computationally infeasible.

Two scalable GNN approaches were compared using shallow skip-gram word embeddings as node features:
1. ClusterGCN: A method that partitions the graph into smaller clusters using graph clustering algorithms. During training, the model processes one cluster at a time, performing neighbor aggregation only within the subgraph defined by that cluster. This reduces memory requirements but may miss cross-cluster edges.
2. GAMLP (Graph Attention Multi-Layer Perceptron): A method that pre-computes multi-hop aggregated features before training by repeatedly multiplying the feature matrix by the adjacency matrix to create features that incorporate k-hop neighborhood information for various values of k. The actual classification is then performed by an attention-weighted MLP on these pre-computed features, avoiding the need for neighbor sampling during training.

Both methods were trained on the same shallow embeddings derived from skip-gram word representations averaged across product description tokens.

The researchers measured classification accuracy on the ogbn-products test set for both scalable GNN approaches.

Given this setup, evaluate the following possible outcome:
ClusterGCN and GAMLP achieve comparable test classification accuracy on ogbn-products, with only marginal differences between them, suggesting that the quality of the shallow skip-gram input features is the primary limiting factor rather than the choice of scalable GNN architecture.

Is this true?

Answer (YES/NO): NO